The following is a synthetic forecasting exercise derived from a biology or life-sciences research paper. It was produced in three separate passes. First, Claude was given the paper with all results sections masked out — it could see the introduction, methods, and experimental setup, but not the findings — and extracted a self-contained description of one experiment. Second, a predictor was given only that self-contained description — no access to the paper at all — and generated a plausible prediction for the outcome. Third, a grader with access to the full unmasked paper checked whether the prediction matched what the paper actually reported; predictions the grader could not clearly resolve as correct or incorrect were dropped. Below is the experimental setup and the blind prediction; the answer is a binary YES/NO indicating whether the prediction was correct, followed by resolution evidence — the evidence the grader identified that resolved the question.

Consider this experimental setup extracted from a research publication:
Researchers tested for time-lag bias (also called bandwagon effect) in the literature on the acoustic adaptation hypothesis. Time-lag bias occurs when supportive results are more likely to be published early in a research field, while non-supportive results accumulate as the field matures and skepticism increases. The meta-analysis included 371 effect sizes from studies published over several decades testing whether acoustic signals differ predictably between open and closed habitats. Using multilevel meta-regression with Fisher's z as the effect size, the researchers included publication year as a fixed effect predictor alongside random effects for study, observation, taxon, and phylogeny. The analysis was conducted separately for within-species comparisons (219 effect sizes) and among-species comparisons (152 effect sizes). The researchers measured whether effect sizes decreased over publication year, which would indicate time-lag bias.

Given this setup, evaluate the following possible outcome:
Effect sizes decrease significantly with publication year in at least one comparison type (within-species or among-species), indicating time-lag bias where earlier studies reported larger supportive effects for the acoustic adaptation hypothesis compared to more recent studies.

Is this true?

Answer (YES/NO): NO